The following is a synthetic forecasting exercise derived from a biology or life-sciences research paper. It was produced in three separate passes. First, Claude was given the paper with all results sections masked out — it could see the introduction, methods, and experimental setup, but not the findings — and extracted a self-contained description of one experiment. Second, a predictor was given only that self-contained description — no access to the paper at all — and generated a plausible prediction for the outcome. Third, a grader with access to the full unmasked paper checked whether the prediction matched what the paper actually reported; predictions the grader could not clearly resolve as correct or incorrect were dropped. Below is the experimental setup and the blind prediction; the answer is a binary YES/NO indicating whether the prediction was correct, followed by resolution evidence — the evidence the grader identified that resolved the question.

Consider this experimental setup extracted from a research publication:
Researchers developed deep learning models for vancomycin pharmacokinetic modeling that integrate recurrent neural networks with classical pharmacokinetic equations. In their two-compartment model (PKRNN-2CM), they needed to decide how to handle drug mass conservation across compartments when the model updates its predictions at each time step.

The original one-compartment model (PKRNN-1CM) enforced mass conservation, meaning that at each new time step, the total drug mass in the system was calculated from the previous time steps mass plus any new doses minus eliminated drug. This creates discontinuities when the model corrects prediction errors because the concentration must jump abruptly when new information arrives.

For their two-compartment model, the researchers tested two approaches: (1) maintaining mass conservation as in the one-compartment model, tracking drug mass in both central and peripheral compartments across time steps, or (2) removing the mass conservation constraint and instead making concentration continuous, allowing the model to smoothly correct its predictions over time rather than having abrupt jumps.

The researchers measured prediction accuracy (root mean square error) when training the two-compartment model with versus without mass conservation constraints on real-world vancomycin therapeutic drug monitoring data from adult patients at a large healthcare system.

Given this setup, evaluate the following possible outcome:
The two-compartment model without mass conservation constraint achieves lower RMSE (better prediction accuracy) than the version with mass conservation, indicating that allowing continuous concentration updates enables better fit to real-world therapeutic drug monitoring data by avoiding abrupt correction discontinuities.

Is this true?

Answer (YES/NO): YES